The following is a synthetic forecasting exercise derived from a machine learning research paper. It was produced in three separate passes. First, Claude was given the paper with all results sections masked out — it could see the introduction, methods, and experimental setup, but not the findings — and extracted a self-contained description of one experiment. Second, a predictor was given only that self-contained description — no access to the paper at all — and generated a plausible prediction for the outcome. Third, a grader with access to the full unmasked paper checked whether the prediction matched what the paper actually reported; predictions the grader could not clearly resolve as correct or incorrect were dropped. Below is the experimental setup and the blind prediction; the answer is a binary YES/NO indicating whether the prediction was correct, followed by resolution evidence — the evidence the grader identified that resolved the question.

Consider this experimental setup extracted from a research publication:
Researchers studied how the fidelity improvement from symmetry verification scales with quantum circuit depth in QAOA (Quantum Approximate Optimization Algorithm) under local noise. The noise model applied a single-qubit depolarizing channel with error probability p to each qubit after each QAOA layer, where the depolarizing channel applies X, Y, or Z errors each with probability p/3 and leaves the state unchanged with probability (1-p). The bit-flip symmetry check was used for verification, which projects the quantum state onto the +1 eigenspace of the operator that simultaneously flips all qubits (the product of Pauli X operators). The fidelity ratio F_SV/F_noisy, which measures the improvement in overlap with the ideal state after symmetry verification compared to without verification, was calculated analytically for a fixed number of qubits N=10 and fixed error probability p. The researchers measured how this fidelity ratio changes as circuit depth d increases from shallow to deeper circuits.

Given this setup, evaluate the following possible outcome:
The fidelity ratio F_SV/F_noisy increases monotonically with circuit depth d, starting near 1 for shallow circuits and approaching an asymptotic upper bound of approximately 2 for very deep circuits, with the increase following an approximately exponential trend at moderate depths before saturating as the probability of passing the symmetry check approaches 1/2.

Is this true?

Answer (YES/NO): YES